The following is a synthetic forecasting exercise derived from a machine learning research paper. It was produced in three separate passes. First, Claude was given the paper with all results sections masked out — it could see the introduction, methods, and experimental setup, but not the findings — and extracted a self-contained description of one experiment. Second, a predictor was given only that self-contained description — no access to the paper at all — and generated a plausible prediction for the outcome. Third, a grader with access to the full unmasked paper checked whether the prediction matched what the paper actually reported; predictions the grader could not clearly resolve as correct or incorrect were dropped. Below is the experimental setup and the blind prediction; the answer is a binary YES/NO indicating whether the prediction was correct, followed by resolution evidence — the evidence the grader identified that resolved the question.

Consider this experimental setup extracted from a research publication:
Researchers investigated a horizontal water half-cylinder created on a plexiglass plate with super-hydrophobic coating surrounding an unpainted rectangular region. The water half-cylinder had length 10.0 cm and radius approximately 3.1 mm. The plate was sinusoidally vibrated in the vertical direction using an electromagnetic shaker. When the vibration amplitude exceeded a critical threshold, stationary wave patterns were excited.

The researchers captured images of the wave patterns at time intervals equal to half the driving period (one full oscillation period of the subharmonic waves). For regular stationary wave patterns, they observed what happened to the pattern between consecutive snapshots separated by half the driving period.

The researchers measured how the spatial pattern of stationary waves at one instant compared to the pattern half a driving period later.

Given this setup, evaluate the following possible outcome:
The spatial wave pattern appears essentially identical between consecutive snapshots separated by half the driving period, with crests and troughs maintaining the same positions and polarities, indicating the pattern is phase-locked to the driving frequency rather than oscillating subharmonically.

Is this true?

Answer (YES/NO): NO